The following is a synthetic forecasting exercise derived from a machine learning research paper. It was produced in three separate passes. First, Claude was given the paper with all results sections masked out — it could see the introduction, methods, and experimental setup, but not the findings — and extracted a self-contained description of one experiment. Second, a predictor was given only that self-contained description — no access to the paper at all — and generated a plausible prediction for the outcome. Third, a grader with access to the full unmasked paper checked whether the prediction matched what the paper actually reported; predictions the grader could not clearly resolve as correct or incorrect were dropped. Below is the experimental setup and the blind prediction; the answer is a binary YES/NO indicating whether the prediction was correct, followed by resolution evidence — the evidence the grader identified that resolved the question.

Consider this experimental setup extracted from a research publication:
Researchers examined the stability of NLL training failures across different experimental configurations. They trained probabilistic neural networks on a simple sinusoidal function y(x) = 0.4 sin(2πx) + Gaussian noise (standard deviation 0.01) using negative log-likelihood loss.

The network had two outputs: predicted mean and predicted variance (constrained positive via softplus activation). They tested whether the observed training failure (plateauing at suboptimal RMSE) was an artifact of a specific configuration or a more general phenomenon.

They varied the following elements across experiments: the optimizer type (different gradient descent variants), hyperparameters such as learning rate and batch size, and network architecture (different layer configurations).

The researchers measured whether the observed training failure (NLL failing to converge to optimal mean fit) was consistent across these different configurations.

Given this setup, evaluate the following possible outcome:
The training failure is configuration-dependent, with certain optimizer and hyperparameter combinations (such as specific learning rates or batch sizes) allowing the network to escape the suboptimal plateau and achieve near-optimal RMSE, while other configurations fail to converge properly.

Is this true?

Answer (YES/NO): NO